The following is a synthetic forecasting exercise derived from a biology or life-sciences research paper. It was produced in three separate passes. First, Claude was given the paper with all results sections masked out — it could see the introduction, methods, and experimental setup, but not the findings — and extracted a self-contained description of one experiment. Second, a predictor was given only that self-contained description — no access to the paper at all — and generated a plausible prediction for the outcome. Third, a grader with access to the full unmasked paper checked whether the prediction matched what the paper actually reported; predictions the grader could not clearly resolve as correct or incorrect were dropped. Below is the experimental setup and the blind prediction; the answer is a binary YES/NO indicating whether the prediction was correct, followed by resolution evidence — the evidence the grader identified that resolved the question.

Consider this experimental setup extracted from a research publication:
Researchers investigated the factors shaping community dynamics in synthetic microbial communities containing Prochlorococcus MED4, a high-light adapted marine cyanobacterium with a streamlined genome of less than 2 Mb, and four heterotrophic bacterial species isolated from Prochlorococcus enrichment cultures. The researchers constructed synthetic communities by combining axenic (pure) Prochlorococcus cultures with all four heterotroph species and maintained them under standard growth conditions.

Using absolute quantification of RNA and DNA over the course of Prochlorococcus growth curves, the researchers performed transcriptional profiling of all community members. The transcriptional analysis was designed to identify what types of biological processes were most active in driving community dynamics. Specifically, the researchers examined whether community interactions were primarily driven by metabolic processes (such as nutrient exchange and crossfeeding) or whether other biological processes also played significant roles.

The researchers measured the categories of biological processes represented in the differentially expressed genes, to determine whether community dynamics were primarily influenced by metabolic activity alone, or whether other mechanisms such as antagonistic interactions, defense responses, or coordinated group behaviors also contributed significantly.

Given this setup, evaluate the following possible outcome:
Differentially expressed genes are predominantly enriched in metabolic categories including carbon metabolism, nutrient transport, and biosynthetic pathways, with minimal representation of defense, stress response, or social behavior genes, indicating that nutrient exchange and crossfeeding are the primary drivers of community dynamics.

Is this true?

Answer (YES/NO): NO